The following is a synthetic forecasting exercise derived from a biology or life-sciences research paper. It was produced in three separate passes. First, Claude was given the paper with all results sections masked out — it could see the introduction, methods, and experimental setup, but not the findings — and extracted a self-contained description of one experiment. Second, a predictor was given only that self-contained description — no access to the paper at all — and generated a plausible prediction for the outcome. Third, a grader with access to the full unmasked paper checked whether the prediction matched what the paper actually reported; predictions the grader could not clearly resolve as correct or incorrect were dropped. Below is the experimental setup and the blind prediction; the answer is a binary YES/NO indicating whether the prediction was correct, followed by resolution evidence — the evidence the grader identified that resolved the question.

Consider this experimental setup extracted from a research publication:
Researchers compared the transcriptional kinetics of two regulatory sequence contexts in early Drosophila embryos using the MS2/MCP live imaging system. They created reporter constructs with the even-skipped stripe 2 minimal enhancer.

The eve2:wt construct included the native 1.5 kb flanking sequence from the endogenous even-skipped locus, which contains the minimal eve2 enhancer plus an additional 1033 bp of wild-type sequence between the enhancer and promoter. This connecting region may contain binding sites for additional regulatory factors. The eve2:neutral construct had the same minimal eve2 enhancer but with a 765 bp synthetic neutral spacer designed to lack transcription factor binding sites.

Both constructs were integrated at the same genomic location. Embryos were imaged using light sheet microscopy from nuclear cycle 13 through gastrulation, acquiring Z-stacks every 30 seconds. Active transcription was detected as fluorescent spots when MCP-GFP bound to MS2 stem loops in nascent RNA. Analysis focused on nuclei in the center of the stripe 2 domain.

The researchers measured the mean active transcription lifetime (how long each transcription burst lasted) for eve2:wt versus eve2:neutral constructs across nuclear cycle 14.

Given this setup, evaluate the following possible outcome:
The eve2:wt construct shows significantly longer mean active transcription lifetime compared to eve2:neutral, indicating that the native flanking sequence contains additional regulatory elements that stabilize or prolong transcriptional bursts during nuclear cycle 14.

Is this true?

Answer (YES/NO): YES